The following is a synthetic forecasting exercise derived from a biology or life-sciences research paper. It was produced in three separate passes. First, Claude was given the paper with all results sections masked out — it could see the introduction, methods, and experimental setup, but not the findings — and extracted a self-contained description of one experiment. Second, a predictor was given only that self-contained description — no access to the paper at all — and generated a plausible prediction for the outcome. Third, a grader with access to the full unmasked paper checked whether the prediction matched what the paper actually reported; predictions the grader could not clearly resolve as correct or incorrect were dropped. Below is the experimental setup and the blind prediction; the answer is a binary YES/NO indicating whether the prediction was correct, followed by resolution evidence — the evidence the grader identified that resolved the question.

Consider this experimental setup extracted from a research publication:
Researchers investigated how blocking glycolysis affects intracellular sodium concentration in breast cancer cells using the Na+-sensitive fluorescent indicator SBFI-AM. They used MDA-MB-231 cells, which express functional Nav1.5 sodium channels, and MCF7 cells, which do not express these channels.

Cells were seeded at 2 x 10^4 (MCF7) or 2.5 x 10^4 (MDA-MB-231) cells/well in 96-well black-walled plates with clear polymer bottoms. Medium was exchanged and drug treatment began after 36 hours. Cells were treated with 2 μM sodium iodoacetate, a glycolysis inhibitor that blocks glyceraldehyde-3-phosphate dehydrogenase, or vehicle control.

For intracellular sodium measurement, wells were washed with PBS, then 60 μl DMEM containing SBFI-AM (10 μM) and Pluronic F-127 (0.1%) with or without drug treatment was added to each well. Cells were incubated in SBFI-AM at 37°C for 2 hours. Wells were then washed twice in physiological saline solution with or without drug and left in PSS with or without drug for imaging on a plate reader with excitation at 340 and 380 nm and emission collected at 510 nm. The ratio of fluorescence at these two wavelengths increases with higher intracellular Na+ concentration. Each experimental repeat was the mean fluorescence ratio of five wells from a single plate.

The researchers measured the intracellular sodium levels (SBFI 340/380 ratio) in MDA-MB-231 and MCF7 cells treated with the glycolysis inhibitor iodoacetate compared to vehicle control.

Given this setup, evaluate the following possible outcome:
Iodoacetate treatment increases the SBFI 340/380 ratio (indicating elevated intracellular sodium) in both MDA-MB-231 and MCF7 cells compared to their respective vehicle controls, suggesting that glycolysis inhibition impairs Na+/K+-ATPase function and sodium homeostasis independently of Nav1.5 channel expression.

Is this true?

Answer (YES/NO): YES